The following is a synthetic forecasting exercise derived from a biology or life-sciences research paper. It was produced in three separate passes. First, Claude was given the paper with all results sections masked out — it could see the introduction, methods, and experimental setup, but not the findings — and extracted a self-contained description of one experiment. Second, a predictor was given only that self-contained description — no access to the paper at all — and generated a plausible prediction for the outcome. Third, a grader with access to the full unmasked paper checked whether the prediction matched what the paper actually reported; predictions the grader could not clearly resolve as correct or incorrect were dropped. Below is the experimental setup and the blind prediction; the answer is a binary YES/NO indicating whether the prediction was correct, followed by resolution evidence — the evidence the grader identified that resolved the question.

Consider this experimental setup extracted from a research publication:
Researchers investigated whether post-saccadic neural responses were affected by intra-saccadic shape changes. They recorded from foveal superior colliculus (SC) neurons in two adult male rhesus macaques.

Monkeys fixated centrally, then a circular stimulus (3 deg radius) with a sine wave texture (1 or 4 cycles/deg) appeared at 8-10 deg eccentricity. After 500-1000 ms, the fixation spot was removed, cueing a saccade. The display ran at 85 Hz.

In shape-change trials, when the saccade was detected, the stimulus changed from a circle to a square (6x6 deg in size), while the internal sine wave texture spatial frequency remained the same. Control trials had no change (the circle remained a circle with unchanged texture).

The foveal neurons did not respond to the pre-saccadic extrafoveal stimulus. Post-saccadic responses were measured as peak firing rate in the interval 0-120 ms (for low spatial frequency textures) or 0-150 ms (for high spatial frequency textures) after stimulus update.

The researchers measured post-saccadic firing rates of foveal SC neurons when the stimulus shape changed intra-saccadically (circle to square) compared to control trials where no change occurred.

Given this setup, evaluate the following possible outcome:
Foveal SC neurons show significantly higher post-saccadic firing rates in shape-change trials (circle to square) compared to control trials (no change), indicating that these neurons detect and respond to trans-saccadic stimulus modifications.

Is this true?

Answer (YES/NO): YES